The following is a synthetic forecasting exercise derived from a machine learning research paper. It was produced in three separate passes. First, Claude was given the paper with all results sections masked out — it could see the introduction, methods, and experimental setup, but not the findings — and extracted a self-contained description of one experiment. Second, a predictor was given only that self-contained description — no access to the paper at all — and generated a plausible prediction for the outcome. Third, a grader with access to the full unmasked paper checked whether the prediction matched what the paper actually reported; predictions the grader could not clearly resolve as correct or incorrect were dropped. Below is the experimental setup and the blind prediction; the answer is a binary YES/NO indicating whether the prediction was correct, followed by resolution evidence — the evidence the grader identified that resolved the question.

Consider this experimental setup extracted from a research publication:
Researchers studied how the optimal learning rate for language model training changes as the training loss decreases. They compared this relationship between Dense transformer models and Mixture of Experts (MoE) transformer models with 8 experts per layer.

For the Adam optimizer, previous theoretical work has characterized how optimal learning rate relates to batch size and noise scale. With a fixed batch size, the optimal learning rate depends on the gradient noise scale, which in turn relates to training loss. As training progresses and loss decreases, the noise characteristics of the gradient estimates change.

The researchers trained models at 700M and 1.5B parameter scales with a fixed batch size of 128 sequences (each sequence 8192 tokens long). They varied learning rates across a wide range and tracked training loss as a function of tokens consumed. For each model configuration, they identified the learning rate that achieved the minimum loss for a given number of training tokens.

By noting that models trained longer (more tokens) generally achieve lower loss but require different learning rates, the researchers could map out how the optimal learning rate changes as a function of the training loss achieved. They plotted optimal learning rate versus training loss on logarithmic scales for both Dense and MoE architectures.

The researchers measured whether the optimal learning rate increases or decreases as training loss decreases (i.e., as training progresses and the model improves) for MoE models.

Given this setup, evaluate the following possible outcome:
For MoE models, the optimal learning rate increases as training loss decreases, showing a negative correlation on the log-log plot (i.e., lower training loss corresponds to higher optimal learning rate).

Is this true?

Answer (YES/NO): YES